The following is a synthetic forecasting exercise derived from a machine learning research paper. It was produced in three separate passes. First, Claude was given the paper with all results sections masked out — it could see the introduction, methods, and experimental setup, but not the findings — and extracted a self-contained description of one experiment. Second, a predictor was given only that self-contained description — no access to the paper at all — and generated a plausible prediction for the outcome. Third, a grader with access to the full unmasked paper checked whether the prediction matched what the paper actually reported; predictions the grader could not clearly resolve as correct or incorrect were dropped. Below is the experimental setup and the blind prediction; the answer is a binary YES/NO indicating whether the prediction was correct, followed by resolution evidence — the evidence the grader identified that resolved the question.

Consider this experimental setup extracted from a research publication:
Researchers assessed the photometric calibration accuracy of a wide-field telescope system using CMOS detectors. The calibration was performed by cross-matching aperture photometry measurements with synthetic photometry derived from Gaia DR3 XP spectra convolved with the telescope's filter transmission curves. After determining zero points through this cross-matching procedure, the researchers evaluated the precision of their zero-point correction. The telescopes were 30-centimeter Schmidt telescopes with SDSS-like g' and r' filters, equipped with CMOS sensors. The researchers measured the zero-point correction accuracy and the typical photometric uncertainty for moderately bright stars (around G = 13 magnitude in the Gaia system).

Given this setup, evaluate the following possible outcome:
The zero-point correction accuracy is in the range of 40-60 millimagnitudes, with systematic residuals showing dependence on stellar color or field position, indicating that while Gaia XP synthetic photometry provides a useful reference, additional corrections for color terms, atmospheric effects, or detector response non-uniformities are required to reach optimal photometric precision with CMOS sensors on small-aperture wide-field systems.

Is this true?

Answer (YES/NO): NO